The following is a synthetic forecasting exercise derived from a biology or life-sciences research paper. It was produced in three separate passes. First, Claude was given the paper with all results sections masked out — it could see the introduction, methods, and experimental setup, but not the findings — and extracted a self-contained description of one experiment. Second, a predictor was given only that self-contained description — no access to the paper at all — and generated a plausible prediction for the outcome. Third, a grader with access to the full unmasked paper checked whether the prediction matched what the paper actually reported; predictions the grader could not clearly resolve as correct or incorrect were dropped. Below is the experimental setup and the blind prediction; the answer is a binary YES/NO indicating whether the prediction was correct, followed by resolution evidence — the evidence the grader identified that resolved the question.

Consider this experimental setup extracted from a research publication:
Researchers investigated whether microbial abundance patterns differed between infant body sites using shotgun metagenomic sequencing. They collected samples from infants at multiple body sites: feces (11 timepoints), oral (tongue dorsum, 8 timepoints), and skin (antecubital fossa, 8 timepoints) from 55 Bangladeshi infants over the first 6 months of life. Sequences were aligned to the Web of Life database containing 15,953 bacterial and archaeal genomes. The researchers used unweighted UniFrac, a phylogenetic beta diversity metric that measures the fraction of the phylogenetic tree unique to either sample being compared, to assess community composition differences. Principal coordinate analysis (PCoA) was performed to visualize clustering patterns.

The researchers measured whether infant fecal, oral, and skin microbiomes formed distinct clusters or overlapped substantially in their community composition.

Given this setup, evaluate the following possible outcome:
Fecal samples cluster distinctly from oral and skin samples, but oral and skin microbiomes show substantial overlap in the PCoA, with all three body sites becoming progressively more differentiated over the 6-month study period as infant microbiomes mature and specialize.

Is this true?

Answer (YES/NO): NO